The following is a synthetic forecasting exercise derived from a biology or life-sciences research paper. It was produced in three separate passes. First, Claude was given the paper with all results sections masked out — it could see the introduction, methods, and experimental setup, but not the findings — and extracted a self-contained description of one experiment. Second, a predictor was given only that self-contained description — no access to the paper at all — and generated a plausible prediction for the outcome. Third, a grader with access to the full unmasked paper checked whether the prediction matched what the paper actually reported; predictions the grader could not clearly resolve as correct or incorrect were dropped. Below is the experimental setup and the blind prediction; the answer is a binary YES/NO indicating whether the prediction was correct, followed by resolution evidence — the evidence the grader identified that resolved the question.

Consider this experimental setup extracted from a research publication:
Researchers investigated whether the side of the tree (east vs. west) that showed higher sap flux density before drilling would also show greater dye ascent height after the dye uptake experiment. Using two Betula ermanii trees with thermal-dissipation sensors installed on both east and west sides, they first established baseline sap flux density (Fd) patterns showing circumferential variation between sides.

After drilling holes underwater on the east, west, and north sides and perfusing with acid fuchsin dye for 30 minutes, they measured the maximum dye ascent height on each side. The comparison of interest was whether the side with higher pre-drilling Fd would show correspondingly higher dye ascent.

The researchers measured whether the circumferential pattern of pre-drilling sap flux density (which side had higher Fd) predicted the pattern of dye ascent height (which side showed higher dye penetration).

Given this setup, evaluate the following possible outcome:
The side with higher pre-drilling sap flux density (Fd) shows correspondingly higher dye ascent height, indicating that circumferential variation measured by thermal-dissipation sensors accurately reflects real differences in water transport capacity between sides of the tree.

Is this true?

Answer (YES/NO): NO